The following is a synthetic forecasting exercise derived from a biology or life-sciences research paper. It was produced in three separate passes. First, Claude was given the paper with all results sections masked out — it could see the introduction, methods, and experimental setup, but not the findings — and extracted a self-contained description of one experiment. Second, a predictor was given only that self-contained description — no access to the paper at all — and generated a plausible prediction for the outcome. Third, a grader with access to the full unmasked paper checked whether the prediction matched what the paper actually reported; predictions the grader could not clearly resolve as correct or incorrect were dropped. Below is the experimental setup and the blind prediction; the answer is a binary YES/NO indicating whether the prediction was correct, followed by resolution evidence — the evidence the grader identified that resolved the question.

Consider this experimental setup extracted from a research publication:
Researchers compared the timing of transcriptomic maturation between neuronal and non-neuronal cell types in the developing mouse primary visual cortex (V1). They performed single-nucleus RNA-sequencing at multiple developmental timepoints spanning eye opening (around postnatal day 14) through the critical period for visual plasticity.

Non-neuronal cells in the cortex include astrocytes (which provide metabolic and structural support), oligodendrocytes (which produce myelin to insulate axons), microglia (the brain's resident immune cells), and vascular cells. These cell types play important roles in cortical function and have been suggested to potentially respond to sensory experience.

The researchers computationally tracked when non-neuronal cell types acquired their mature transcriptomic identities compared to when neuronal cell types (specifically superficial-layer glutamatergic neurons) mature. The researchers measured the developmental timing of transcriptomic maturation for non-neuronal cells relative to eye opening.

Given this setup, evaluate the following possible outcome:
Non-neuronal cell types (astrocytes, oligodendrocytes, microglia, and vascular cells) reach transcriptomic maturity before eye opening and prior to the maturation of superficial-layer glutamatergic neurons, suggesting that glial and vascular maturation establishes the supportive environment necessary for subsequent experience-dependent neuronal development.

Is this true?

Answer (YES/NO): YES